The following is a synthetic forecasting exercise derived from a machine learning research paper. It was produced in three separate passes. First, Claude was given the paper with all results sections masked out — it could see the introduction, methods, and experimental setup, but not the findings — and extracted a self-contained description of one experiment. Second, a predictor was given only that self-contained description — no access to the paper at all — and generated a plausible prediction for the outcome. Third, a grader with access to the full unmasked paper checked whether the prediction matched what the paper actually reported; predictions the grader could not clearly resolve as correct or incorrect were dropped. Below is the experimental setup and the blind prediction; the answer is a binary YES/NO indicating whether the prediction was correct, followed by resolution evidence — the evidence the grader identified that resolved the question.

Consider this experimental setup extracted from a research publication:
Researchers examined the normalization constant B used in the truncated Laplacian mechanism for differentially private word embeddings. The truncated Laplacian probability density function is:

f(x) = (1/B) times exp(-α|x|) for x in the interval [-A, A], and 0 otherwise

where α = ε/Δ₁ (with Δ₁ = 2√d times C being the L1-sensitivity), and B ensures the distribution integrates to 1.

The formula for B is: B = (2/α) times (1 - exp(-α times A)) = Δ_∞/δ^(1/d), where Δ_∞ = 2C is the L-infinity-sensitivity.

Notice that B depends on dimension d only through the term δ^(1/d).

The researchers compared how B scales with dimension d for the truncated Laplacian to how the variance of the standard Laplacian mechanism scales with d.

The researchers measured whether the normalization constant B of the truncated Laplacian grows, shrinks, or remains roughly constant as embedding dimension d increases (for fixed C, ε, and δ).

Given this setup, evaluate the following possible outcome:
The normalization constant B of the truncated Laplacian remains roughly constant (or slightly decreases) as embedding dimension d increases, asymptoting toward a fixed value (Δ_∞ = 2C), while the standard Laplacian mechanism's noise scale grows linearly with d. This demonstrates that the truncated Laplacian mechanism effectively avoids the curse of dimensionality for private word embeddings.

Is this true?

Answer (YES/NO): NO